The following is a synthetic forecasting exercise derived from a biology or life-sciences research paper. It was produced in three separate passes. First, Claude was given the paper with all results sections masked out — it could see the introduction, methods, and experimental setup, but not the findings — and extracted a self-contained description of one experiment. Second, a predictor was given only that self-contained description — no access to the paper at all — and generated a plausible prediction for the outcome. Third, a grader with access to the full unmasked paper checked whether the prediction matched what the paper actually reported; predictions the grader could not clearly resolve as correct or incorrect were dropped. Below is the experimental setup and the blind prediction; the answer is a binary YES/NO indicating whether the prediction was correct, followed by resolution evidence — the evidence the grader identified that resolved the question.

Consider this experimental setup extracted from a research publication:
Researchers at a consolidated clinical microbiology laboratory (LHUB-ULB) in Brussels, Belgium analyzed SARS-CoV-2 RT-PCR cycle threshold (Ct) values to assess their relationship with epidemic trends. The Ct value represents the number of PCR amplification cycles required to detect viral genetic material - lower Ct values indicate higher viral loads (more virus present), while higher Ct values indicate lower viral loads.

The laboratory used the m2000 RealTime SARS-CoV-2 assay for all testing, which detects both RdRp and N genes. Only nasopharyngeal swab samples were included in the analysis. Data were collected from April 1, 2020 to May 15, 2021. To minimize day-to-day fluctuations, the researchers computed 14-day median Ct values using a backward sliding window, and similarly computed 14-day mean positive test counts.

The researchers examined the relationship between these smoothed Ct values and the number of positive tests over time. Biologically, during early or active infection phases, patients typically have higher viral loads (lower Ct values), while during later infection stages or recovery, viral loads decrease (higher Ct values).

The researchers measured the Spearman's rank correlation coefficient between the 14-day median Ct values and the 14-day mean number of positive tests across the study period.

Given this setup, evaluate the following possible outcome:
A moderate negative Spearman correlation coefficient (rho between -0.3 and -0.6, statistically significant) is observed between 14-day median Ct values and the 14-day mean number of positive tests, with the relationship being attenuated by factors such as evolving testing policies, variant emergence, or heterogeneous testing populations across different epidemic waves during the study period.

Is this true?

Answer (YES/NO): NO